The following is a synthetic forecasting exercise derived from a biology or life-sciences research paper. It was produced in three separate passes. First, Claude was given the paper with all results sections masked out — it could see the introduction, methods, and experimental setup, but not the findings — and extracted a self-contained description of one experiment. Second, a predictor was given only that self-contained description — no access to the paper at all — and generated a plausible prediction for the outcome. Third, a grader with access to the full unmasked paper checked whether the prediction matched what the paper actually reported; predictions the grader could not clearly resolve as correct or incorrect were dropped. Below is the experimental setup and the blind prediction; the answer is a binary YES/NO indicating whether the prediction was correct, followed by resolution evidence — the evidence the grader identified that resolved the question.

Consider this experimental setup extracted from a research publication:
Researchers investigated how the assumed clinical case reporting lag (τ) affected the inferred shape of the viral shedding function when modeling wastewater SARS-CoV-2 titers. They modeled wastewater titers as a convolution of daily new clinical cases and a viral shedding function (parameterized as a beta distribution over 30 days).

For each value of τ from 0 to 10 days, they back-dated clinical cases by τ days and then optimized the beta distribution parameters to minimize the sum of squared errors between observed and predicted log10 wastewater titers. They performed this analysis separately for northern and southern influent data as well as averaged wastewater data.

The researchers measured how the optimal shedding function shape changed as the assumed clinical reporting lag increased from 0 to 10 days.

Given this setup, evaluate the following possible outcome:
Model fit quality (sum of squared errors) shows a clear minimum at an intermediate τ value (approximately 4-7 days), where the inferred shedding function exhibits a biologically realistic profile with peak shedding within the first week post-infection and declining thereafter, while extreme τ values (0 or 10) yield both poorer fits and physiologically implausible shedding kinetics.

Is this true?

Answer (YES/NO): NO